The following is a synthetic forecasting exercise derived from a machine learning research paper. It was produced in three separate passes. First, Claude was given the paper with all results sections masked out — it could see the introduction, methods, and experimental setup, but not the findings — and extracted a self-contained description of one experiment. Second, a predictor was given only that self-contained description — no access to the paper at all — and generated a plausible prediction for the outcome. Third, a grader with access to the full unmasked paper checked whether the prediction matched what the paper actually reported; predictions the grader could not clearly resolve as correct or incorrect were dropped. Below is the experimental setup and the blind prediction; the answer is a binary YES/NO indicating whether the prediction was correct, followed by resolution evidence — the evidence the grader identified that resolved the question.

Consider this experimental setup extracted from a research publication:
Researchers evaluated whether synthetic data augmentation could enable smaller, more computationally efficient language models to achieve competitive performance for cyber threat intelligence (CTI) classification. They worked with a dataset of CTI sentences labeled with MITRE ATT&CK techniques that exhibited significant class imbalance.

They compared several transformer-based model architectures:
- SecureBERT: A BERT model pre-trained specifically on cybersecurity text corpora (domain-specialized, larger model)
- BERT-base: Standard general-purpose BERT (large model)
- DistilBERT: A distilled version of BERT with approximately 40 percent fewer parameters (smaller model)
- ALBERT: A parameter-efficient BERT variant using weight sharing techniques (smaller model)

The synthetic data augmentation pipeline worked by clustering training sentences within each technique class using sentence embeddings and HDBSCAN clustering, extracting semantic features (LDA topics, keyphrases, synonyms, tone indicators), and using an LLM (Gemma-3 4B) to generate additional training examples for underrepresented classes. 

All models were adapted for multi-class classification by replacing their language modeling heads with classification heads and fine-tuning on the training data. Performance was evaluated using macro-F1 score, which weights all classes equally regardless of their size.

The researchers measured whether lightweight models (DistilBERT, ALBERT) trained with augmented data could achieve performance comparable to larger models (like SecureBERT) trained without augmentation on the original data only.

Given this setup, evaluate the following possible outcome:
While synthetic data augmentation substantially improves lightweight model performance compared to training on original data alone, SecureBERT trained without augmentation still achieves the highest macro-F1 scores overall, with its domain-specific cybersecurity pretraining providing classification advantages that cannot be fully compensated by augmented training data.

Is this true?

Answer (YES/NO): NO